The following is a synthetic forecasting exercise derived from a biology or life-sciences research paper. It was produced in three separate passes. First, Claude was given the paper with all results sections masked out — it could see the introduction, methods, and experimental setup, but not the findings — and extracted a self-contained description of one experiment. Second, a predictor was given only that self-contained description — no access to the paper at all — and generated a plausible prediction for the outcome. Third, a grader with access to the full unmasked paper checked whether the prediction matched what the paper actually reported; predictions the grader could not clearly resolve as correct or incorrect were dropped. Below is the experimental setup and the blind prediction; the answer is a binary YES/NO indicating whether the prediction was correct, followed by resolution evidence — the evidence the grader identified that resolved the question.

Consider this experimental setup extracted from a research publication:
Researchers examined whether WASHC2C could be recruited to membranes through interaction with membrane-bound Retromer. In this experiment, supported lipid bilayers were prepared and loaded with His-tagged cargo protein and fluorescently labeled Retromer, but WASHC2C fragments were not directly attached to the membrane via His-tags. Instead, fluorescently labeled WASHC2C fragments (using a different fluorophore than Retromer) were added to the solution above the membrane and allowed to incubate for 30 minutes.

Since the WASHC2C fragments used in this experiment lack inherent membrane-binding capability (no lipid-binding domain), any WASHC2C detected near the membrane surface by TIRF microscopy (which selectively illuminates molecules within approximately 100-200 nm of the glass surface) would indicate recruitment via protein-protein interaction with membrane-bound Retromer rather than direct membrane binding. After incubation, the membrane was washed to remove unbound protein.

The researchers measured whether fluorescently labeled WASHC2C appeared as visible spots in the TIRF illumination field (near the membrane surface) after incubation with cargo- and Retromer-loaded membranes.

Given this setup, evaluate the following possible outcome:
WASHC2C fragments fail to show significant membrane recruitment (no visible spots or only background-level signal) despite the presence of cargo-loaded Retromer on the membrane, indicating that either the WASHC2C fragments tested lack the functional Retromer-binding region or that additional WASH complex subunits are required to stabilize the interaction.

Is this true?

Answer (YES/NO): NO